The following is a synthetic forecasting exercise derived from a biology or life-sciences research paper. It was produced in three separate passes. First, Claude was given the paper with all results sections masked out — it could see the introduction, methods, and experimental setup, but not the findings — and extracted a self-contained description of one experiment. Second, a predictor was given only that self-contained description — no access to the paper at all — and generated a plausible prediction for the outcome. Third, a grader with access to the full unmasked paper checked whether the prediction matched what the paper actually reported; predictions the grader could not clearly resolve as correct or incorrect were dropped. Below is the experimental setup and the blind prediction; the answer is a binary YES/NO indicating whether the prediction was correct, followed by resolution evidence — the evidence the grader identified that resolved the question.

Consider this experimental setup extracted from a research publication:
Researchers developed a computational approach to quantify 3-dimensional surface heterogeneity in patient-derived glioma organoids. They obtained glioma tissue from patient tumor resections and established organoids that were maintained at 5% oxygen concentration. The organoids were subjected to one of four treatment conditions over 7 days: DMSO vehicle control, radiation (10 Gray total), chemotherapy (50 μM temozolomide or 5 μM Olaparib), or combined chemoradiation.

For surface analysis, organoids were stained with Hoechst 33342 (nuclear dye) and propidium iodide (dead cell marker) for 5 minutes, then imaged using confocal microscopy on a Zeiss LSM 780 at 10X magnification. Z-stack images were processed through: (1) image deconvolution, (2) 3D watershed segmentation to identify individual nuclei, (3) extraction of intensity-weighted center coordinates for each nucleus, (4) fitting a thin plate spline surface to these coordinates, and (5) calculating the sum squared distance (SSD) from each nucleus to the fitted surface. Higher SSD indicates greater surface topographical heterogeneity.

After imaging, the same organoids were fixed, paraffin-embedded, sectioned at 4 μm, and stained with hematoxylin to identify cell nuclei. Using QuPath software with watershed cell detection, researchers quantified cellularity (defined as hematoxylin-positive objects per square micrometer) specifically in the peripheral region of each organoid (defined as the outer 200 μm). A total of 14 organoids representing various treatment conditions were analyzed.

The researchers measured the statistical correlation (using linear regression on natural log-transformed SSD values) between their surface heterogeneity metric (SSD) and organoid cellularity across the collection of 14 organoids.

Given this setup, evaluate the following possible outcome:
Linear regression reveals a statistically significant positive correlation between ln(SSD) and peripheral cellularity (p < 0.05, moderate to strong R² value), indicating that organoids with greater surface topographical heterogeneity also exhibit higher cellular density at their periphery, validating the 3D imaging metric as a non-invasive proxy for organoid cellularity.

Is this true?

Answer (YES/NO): NO